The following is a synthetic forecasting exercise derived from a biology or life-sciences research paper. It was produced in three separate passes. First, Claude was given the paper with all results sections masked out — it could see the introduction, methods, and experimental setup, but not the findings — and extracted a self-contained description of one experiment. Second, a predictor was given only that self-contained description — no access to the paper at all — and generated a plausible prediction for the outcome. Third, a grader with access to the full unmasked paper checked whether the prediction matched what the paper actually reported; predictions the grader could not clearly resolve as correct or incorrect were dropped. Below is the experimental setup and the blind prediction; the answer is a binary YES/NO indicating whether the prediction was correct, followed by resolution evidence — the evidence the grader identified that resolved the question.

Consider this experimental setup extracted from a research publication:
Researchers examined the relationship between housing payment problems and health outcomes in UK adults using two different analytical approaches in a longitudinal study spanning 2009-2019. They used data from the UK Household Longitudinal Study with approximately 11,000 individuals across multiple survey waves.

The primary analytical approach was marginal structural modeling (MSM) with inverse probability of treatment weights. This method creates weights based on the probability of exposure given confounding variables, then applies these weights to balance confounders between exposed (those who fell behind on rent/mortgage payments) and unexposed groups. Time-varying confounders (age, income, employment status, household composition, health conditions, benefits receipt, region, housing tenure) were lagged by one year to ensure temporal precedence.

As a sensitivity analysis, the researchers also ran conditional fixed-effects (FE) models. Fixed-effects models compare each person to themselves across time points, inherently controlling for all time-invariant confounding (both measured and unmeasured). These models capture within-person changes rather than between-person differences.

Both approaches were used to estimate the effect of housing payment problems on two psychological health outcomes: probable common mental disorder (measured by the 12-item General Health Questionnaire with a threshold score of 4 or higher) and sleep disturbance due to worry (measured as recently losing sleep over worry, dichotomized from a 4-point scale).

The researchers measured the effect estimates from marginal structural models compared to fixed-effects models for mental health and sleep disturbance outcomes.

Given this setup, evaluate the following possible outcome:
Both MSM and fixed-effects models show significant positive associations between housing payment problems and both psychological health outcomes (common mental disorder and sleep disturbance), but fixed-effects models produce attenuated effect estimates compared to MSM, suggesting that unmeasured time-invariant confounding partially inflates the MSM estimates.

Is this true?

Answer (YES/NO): NO